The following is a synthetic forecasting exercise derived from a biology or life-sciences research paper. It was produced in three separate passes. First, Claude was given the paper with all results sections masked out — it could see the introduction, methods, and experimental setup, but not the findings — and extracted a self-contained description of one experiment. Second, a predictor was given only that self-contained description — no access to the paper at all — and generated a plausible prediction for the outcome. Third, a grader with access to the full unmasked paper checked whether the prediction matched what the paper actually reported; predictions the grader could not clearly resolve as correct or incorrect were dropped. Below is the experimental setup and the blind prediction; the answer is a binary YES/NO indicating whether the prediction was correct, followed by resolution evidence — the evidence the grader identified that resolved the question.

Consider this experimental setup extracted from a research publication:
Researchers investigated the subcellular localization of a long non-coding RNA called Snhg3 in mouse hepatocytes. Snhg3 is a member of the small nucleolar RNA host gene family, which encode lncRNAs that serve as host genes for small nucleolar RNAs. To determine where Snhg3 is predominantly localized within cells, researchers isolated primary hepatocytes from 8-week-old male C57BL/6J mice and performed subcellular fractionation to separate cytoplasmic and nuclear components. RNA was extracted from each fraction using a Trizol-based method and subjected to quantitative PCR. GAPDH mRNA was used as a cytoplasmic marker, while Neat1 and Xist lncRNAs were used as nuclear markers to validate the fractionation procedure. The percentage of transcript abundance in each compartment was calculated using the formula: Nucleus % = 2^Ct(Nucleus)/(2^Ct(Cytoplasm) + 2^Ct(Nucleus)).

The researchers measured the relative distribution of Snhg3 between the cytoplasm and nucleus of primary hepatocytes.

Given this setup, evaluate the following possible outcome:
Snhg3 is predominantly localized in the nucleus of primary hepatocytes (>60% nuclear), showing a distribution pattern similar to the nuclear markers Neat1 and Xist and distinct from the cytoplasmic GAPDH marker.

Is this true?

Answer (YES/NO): YES